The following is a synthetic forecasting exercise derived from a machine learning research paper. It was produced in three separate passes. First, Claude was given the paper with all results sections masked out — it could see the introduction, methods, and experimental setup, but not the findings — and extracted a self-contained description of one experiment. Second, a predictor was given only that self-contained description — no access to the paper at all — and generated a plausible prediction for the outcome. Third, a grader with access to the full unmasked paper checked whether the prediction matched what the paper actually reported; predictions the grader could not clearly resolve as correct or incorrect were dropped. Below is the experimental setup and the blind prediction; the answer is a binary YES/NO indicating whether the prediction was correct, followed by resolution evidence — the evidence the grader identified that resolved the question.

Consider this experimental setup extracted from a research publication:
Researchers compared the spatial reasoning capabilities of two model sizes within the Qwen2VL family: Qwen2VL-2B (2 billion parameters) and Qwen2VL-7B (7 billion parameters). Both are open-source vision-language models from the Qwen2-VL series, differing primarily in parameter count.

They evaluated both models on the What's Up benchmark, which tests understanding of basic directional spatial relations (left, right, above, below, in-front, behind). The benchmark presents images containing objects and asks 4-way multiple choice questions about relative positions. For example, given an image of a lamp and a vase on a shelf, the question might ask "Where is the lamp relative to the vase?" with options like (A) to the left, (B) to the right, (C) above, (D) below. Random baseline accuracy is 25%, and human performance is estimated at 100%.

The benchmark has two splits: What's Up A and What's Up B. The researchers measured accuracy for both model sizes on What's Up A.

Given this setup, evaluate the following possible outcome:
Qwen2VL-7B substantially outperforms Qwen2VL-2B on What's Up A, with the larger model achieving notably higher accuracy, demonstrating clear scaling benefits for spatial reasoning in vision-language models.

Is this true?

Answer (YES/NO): YES